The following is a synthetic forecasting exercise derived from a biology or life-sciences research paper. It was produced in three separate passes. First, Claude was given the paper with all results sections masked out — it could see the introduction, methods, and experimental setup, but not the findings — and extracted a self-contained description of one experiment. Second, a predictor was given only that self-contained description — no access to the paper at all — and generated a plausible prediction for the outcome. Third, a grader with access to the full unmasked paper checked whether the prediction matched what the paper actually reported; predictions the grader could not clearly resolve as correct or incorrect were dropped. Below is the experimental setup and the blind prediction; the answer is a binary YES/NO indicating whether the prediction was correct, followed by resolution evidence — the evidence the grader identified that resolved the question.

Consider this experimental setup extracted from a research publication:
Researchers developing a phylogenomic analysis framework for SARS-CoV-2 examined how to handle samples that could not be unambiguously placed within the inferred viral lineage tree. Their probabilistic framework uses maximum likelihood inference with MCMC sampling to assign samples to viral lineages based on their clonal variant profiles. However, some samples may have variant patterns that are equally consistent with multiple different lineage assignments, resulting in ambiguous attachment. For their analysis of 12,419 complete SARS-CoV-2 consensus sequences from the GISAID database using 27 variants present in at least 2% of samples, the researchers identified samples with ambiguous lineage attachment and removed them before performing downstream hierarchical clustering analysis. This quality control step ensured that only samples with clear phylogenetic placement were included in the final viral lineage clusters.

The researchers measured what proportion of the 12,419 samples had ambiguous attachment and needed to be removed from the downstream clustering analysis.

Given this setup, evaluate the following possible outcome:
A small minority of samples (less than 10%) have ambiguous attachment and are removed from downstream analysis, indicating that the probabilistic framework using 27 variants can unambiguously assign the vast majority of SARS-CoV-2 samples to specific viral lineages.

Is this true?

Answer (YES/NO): YES